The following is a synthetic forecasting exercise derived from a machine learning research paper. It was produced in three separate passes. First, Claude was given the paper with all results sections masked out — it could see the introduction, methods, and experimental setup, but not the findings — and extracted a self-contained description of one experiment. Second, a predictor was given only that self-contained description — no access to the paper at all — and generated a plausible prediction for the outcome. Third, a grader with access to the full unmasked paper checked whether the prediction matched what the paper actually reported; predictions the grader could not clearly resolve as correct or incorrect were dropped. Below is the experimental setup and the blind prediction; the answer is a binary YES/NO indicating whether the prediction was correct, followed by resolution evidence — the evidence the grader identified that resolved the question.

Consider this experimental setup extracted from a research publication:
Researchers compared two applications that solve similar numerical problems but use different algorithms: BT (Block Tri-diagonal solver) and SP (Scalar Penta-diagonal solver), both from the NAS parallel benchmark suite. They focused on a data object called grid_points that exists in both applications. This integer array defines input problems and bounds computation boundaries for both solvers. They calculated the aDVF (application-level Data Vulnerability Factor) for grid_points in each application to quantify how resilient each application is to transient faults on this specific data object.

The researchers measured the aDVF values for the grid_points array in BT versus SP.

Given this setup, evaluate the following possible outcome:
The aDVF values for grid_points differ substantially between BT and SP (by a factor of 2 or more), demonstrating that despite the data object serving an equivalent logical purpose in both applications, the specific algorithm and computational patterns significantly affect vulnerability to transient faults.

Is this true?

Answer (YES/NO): YES